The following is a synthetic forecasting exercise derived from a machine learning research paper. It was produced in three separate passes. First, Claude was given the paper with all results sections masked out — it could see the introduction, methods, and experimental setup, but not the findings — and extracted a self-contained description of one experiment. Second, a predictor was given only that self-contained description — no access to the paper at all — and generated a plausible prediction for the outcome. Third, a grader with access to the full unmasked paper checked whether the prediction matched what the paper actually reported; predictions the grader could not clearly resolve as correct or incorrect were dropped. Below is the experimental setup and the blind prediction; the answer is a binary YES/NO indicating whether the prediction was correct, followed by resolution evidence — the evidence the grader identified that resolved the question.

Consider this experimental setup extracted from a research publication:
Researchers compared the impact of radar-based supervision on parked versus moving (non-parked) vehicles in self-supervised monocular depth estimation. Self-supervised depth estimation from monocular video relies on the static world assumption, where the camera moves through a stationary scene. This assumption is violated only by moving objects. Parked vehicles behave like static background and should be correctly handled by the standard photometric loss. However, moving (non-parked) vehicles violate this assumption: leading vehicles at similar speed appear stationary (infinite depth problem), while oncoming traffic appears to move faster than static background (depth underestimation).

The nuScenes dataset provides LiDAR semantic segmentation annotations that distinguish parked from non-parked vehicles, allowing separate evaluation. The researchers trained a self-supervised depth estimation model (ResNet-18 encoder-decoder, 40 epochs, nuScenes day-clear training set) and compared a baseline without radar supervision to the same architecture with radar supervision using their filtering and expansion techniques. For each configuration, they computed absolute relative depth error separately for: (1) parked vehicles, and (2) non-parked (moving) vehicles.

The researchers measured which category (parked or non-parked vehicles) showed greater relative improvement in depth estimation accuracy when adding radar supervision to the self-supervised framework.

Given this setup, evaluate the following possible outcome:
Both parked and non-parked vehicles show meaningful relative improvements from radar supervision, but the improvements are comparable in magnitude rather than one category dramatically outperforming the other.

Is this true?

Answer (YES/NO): NO